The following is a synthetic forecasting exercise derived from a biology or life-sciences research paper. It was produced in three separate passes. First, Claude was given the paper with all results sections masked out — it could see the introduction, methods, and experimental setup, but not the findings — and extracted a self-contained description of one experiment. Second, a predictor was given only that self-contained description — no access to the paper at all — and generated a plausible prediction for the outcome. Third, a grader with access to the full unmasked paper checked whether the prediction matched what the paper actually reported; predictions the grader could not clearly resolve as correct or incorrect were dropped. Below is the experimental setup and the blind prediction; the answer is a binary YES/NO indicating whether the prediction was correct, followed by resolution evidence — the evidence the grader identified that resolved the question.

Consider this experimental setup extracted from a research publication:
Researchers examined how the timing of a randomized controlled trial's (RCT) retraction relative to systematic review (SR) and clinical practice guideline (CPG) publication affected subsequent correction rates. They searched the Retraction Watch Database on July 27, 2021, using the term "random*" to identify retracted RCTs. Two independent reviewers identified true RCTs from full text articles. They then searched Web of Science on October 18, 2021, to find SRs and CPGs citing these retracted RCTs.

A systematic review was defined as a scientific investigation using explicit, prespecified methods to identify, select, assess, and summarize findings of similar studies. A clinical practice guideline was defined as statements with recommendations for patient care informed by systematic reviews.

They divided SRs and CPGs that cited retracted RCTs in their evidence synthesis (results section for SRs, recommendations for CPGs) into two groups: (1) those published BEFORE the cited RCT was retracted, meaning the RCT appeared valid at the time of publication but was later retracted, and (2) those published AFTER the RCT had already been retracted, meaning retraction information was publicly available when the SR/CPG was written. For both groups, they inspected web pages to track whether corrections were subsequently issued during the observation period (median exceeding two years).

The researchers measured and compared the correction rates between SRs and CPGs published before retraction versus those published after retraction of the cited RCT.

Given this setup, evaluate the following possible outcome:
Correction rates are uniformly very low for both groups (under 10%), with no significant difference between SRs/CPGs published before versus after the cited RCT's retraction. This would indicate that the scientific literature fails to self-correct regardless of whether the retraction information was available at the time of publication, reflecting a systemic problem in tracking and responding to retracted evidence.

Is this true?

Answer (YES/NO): NO